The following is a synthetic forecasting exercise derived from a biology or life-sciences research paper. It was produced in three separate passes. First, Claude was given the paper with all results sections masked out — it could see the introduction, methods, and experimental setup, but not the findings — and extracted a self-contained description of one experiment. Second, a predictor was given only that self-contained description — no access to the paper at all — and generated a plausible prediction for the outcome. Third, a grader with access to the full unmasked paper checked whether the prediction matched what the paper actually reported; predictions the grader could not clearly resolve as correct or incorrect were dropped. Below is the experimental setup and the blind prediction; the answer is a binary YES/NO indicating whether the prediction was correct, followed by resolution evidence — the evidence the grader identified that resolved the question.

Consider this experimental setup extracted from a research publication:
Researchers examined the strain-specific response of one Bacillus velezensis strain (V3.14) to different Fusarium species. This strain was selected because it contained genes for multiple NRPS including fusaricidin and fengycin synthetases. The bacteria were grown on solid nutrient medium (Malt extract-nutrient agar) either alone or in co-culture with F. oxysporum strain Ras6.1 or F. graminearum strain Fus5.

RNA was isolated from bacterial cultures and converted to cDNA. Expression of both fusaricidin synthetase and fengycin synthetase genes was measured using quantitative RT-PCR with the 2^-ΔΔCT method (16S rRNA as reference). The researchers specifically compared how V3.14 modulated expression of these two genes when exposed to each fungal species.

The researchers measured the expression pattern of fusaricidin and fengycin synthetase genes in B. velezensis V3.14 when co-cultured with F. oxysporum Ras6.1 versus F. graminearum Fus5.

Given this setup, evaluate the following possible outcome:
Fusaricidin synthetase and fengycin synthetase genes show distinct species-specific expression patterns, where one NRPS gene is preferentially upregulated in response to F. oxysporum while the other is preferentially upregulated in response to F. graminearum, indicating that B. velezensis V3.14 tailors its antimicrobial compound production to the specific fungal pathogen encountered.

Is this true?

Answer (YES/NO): YES